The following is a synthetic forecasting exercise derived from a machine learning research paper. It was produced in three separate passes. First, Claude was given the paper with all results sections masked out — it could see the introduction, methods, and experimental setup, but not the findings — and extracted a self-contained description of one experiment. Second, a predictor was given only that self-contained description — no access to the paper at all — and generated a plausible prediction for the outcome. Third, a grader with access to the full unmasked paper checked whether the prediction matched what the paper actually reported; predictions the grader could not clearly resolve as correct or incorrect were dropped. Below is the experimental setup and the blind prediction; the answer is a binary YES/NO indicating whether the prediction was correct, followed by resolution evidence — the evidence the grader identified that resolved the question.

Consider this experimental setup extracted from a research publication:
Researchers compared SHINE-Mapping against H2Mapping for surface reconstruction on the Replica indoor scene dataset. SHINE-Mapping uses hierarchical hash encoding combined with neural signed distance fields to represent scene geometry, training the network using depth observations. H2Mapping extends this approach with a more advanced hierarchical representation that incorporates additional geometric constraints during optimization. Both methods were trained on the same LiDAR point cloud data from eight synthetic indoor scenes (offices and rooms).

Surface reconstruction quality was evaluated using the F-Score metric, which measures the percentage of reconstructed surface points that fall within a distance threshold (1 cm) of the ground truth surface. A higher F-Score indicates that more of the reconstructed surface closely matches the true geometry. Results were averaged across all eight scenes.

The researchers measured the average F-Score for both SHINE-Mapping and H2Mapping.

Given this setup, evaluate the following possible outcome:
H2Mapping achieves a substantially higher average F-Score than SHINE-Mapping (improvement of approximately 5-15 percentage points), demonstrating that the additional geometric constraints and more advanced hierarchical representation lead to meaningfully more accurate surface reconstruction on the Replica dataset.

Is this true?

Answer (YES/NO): NO